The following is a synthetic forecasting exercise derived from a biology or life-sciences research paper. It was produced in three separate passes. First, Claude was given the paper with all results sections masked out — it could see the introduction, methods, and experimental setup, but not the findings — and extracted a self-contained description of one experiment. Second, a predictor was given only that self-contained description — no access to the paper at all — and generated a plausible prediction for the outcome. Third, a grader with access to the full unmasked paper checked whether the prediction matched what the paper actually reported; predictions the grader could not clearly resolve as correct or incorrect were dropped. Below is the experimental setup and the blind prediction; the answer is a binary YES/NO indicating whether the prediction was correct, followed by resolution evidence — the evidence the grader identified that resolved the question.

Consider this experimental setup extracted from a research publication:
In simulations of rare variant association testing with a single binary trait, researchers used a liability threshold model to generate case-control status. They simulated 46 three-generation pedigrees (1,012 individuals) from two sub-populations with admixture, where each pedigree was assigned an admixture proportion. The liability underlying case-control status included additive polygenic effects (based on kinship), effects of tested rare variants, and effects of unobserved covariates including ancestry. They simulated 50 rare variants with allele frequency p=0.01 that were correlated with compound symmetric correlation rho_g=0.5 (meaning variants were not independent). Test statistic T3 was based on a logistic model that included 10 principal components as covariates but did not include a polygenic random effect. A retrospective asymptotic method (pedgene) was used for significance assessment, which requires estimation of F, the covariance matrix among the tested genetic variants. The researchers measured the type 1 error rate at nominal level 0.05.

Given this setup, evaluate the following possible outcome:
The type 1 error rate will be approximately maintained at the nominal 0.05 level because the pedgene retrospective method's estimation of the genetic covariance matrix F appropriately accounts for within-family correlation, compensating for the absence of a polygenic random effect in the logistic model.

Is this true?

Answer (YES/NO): NO